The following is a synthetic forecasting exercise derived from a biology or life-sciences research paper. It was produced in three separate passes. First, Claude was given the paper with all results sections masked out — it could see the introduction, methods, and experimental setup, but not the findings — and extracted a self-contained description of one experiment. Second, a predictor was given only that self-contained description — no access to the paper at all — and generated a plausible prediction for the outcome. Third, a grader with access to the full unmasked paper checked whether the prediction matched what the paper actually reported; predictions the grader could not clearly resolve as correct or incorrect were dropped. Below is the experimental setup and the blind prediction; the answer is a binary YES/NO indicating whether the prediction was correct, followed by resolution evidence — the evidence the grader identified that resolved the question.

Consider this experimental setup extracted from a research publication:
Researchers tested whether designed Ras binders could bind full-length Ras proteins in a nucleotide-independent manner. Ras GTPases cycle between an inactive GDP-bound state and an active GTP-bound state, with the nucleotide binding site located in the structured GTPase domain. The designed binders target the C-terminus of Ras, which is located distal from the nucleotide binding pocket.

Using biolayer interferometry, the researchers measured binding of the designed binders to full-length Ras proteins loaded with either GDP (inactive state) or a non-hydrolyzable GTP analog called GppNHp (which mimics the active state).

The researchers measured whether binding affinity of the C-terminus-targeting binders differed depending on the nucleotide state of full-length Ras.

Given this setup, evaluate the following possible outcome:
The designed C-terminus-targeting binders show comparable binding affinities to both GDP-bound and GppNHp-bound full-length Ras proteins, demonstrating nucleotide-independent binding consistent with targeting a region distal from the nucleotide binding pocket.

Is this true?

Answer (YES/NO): YES